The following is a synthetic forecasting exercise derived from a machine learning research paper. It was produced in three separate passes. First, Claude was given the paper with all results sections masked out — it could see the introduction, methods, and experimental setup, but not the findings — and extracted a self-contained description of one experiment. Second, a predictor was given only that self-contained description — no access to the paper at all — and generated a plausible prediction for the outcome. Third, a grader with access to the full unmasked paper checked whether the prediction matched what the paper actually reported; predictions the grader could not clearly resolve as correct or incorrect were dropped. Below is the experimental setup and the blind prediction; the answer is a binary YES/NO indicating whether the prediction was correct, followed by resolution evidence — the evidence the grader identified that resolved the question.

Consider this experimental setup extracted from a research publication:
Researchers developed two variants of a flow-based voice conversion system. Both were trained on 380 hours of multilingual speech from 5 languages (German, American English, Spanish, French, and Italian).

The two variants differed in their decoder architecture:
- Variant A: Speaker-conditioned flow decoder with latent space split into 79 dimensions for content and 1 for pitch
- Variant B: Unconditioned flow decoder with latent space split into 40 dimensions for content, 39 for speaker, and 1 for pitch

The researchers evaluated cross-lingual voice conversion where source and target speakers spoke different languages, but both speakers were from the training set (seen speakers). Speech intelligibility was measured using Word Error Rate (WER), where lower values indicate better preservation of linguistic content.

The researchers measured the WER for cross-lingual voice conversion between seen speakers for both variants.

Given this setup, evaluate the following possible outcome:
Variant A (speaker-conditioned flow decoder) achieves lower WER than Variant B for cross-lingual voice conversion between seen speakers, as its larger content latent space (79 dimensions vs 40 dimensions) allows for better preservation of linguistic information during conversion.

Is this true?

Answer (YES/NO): NO